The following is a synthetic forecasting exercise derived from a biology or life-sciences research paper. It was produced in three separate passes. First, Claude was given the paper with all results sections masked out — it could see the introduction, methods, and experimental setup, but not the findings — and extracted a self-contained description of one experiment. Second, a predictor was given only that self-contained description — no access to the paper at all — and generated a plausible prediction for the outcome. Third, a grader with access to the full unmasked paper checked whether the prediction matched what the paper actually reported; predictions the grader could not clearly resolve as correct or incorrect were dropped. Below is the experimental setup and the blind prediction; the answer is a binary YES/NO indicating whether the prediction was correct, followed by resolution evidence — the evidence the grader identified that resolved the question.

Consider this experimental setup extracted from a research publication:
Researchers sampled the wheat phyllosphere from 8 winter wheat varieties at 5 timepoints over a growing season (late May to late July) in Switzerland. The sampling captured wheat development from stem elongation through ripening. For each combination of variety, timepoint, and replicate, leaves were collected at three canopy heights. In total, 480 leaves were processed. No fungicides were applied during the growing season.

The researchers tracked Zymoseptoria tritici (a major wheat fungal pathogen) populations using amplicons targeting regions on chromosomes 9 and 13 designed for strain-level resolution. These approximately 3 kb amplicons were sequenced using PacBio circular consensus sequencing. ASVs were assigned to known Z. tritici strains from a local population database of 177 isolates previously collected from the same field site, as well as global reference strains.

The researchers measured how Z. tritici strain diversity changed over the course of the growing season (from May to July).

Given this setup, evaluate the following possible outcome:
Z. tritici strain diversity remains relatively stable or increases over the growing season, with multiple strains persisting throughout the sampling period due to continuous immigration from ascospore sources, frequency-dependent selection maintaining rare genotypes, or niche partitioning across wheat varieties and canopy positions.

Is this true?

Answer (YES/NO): YES